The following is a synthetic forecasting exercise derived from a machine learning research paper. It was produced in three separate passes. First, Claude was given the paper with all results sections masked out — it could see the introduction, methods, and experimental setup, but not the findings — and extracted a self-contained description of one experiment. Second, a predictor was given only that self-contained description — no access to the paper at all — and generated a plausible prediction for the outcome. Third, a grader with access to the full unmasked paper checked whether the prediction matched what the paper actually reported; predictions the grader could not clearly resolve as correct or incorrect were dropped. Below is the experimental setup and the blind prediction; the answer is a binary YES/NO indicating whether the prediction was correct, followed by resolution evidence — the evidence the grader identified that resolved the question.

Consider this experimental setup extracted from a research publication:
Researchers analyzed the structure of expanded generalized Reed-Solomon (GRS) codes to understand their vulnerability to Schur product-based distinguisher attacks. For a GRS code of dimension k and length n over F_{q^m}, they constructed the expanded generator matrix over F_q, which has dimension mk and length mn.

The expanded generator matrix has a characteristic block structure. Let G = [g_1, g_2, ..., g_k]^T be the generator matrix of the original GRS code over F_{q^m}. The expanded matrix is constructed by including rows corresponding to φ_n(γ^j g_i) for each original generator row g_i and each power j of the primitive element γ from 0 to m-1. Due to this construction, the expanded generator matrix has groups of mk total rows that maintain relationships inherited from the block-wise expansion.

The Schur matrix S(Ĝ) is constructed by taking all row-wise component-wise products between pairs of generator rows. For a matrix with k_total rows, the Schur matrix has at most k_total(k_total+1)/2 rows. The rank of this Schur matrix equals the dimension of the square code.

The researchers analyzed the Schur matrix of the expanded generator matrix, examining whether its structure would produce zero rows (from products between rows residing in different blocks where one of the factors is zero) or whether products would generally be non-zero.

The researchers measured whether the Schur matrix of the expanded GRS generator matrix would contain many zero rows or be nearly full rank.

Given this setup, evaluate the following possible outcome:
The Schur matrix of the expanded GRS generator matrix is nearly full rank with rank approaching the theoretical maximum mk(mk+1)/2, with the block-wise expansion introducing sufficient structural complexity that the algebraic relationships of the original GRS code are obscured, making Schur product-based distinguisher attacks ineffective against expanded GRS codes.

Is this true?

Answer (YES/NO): NO